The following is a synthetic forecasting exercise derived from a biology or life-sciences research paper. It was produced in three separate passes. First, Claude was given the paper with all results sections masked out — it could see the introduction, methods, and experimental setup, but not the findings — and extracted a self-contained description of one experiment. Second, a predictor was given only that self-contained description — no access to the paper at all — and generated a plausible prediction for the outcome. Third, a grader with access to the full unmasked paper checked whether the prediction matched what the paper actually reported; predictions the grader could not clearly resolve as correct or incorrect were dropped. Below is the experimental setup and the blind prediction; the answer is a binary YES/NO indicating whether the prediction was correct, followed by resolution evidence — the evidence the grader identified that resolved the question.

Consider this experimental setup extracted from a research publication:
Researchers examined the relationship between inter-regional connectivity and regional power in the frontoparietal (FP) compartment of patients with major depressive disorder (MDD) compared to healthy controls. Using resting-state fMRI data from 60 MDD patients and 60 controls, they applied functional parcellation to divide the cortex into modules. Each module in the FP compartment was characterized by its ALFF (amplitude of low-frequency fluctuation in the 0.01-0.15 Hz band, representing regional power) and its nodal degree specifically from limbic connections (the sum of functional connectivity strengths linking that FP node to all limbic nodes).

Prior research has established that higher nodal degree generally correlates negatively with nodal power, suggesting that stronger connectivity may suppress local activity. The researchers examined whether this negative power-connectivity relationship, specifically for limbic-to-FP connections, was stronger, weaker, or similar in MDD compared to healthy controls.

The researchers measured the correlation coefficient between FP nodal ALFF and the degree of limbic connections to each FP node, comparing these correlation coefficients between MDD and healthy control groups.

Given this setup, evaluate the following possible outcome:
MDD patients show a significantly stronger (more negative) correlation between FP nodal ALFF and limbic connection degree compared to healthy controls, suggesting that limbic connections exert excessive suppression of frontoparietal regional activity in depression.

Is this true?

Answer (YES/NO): YES